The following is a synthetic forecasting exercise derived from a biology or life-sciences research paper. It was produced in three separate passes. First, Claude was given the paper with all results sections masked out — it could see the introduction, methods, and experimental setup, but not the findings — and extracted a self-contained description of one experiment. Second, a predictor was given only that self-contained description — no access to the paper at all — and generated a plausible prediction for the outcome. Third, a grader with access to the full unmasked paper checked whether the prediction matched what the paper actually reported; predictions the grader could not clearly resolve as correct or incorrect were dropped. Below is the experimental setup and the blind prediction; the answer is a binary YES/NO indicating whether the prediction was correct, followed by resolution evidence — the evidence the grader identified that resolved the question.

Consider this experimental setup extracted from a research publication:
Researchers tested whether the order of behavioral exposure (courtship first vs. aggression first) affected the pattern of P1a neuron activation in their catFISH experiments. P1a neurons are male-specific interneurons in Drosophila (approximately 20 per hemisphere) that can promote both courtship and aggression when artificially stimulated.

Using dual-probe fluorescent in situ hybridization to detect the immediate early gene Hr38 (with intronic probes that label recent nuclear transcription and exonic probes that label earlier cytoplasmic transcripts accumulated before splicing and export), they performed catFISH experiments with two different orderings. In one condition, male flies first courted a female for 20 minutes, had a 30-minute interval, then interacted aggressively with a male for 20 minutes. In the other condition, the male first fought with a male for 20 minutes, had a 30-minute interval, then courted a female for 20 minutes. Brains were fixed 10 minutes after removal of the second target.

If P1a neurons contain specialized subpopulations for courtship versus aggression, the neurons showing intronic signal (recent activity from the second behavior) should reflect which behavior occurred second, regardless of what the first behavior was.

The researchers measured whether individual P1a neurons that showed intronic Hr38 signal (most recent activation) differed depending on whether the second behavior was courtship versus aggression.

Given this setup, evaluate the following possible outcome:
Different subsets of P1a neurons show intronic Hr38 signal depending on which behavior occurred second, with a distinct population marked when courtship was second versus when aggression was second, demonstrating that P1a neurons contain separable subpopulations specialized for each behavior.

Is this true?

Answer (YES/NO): YES